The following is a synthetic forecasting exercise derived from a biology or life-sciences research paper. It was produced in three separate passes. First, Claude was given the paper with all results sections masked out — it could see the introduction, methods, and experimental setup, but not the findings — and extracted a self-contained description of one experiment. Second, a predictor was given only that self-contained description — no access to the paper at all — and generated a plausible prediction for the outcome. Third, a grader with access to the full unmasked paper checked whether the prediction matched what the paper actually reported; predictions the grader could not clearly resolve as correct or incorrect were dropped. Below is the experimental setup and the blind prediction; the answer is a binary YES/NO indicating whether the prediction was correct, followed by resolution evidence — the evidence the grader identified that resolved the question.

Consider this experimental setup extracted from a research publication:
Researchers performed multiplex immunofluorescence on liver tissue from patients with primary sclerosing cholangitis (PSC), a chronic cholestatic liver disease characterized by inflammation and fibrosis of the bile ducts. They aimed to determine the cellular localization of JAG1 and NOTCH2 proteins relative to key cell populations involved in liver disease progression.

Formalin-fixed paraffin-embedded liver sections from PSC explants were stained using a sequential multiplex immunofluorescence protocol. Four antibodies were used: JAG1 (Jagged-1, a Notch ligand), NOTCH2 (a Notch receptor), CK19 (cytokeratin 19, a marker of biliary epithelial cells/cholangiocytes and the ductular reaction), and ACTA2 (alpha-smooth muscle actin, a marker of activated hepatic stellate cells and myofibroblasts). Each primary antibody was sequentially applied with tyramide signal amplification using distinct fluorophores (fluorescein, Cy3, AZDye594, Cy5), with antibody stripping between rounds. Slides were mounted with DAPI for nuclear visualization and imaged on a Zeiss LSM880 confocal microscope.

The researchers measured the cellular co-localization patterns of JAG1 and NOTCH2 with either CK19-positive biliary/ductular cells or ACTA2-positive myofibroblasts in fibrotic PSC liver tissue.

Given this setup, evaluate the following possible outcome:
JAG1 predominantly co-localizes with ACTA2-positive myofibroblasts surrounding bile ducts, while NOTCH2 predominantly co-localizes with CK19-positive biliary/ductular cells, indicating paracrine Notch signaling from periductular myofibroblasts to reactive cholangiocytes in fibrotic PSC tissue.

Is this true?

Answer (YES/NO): NO